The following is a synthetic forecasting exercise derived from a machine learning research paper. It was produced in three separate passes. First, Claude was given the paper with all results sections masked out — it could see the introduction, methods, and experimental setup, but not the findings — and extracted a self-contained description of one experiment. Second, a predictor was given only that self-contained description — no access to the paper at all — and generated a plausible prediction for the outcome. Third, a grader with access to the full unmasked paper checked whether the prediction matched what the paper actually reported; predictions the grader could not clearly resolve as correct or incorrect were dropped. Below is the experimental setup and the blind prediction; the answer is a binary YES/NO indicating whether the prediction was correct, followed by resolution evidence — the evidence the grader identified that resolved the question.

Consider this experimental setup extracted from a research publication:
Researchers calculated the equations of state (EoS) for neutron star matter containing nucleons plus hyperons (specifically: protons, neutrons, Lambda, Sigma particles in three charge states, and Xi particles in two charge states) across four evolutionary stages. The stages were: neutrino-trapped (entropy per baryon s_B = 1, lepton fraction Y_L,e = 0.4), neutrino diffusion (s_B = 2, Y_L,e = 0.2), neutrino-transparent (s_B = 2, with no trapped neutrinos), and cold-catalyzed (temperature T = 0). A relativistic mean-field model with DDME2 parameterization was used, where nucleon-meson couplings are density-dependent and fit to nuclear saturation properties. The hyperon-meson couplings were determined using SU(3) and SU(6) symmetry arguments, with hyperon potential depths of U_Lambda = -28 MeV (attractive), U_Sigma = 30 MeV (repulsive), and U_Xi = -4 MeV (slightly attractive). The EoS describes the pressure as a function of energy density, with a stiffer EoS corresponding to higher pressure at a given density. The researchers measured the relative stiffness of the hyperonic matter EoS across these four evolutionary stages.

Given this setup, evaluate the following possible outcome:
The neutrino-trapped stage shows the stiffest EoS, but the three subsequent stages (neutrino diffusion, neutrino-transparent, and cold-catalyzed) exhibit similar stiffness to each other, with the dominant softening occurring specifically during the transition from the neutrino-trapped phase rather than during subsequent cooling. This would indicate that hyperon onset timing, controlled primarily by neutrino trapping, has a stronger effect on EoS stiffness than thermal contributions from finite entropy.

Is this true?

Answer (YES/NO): NO